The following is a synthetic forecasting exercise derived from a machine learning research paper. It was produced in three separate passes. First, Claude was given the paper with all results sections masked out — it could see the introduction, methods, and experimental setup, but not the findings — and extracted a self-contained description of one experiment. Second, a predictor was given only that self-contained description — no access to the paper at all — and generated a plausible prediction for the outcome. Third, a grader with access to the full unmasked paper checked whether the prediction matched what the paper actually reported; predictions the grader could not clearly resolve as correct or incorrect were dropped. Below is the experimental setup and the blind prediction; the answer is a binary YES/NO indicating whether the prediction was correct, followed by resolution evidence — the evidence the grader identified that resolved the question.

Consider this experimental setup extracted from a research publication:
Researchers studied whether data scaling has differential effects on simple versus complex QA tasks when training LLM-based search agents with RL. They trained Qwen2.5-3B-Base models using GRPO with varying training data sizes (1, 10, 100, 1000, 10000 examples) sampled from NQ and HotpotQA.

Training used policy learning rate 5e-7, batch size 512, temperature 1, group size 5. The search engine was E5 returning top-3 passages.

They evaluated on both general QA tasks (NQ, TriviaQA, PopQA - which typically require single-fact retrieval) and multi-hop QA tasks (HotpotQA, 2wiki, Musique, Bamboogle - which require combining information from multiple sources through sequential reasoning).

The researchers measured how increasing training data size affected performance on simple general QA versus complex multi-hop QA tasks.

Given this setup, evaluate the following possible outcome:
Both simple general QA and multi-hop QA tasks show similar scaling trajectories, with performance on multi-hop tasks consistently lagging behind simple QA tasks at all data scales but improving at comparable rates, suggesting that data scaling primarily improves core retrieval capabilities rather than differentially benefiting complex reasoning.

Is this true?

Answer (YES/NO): NO